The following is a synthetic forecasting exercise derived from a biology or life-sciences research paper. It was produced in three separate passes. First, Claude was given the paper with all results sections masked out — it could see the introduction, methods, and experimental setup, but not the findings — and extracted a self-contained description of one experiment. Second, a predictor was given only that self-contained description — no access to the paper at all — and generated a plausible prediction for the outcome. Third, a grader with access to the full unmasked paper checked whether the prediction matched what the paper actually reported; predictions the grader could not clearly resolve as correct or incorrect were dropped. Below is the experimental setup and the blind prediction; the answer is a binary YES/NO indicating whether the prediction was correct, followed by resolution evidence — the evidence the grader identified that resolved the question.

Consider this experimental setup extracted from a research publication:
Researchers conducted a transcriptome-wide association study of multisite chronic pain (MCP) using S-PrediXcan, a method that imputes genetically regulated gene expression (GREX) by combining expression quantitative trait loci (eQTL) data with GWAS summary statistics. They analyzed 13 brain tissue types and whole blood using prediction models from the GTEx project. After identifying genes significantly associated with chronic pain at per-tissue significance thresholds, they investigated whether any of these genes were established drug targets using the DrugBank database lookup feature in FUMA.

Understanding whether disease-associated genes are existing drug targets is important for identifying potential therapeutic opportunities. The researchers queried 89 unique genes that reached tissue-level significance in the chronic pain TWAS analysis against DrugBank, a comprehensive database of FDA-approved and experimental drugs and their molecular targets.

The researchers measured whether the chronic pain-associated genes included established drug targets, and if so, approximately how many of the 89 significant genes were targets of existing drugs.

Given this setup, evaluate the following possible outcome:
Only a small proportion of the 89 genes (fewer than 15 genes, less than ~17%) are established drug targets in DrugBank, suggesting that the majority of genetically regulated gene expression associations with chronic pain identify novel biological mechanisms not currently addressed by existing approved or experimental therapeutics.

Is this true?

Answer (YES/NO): NO